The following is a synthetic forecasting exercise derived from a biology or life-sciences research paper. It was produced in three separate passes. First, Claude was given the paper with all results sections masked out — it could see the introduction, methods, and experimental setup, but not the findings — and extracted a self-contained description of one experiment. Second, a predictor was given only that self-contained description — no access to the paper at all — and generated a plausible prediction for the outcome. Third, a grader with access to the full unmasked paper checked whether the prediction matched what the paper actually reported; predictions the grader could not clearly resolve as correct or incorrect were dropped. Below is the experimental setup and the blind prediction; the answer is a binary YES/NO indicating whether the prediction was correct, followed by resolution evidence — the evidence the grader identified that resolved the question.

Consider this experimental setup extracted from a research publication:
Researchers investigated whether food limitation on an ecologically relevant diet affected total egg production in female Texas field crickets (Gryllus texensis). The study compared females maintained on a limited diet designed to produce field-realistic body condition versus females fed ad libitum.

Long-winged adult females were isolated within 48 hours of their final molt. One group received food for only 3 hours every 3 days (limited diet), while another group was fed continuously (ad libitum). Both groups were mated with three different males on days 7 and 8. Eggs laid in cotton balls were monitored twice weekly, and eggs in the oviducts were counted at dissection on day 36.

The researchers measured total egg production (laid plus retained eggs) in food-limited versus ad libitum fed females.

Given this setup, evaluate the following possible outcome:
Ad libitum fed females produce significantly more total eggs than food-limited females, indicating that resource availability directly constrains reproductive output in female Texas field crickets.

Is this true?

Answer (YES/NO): YES